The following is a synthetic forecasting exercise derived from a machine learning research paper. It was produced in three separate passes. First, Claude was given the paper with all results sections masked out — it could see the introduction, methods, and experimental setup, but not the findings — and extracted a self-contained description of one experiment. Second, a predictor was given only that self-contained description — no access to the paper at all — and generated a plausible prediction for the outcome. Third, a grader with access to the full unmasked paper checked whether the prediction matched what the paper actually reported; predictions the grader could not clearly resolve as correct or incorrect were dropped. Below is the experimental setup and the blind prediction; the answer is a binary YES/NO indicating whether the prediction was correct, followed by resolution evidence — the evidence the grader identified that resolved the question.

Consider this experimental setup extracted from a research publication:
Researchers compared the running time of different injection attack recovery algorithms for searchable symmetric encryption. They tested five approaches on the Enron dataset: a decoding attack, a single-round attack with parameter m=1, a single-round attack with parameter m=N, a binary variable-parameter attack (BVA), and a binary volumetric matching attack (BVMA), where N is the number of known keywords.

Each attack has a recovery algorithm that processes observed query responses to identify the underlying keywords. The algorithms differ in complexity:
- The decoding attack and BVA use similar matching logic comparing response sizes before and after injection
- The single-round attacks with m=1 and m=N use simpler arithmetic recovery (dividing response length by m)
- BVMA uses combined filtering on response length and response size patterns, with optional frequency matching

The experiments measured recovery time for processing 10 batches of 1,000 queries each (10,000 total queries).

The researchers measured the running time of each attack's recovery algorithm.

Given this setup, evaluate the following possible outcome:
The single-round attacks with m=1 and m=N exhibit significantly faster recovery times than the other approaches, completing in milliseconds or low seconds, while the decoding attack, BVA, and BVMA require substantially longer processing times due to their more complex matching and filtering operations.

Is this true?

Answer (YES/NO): YES